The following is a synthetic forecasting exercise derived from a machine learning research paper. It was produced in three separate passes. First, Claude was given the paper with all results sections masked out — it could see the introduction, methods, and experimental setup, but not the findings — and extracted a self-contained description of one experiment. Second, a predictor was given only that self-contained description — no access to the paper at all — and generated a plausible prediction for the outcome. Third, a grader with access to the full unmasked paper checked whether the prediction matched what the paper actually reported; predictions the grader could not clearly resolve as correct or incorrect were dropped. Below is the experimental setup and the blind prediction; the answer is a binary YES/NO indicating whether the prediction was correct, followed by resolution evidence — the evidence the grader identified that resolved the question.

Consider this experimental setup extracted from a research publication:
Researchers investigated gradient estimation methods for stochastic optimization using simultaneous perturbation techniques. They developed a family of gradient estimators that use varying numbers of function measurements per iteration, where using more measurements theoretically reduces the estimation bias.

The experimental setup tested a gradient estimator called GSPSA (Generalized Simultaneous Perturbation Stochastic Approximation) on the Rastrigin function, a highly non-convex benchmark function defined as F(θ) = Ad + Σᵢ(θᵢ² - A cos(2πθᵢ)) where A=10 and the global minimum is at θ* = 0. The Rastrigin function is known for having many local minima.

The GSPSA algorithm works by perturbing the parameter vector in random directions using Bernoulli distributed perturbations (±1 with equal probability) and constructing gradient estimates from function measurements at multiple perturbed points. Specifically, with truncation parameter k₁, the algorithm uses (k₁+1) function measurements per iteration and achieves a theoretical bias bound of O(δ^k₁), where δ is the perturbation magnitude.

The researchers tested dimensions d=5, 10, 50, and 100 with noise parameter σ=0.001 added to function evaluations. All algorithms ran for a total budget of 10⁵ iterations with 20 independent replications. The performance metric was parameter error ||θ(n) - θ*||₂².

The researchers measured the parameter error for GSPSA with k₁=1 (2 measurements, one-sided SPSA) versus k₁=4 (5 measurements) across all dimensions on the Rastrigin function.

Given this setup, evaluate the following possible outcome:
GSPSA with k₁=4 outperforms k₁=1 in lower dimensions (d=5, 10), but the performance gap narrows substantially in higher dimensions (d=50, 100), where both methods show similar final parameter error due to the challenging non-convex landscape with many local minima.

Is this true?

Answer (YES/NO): NO